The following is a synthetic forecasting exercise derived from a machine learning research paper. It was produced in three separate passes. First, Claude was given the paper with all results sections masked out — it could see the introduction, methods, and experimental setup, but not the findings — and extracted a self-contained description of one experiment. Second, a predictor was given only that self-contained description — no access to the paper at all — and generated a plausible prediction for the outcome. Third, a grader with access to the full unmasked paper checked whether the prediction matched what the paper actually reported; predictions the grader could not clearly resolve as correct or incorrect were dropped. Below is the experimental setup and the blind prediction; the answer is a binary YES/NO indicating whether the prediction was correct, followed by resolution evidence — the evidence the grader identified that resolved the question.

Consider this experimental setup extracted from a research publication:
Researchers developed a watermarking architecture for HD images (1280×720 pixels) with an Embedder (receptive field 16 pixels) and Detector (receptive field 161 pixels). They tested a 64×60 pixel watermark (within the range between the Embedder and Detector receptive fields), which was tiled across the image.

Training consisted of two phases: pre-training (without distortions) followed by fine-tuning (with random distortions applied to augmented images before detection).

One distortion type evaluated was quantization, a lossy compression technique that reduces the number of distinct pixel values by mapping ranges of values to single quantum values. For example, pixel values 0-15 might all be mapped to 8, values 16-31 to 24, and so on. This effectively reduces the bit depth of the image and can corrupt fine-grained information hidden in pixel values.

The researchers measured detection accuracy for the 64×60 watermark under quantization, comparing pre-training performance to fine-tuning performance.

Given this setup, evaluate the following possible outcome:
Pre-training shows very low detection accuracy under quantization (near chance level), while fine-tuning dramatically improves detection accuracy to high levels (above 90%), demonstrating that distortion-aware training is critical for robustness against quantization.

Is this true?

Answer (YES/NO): NO